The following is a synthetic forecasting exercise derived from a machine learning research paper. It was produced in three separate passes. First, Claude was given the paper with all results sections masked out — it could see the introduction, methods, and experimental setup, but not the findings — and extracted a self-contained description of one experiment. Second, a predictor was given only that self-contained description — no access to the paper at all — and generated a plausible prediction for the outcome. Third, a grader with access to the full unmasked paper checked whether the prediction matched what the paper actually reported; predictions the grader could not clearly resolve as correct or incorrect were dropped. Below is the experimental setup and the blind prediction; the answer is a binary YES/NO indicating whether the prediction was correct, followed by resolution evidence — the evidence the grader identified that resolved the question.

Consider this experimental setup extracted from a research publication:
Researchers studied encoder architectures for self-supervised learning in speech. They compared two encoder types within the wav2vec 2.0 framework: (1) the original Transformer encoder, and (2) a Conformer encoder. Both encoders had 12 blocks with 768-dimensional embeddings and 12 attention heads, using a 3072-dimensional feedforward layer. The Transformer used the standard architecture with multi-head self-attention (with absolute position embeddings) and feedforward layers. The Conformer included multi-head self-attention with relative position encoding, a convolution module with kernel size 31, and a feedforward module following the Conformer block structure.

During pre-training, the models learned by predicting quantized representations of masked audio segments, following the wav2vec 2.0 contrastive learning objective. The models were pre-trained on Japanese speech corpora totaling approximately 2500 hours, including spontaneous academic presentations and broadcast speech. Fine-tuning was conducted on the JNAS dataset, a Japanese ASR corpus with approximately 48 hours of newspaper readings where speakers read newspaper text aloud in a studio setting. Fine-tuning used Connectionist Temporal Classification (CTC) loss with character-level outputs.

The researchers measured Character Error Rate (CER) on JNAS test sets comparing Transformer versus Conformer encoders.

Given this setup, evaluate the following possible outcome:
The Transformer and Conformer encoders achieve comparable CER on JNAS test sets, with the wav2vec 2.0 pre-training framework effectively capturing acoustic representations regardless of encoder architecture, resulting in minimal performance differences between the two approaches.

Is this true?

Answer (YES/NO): NO